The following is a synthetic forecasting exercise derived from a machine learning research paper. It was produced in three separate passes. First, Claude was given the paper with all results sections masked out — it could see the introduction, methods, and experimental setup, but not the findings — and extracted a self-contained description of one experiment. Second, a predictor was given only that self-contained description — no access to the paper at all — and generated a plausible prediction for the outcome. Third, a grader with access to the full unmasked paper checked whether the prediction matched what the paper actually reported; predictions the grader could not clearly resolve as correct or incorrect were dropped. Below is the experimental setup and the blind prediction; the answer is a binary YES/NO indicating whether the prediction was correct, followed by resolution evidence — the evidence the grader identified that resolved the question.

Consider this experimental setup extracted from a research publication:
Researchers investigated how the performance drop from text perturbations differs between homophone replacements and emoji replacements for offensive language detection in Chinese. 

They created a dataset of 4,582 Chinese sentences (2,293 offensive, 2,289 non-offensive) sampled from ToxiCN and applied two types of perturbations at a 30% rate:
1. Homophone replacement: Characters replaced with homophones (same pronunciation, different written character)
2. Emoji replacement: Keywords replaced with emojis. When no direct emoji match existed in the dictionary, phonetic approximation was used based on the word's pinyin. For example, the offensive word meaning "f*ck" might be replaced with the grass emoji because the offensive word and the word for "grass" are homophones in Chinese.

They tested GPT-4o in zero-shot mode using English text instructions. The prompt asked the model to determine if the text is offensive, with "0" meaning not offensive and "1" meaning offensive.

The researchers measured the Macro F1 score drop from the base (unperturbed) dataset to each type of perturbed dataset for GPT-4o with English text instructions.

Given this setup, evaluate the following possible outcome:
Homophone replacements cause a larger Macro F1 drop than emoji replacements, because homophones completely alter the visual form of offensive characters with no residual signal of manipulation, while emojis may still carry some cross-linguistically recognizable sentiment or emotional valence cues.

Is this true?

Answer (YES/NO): NO